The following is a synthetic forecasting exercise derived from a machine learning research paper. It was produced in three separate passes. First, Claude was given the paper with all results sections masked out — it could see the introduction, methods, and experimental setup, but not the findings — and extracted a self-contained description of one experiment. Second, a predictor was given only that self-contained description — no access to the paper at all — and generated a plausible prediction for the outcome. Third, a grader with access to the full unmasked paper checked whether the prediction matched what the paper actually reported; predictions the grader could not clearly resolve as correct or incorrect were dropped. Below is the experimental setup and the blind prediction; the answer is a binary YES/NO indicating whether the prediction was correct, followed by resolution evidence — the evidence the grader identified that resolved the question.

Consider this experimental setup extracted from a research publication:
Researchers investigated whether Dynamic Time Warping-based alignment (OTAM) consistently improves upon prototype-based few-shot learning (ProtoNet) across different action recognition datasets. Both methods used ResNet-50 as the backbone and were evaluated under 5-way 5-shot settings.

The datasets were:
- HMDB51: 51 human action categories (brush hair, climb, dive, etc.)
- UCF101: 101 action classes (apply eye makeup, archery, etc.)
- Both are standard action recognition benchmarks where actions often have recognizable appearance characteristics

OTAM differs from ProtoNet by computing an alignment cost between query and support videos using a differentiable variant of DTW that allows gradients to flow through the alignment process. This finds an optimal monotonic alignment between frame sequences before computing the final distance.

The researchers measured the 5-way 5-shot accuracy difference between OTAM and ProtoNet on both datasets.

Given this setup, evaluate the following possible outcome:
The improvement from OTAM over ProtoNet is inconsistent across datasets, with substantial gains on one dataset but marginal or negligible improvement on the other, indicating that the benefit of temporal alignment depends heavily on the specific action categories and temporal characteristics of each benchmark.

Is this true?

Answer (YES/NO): NO